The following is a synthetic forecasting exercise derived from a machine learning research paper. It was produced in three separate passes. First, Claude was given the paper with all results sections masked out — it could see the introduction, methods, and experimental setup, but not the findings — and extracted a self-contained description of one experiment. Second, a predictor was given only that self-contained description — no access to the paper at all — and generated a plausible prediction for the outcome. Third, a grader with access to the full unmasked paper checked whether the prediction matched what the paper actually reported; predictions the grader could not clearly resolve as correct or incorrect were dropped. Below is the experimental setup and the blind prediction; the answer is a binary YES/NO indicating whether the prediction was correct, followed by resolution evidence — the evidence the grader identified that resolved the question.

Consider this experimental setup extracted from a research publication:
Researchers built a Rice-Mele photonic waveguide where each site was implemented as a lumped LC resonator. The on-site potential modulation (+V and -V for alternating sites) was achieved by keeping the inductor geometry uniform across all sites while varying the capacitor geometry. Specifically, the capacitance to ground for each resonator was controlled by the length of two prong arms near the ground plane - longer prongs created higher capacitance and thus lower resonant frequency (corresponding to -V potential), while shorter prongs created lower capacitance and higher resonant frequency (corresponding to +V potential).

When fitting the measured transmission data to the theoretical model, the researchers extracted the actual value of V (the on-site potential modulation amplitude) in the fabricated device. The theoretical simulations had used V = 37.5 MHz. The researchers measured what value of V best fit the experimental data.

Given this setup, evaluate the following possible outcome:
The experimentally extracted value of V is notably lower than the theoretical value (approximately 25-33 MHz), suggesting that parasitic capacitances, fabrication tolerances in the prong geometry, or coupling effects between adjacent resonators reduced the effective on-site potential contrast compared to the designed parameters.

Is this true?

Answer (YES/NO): NO